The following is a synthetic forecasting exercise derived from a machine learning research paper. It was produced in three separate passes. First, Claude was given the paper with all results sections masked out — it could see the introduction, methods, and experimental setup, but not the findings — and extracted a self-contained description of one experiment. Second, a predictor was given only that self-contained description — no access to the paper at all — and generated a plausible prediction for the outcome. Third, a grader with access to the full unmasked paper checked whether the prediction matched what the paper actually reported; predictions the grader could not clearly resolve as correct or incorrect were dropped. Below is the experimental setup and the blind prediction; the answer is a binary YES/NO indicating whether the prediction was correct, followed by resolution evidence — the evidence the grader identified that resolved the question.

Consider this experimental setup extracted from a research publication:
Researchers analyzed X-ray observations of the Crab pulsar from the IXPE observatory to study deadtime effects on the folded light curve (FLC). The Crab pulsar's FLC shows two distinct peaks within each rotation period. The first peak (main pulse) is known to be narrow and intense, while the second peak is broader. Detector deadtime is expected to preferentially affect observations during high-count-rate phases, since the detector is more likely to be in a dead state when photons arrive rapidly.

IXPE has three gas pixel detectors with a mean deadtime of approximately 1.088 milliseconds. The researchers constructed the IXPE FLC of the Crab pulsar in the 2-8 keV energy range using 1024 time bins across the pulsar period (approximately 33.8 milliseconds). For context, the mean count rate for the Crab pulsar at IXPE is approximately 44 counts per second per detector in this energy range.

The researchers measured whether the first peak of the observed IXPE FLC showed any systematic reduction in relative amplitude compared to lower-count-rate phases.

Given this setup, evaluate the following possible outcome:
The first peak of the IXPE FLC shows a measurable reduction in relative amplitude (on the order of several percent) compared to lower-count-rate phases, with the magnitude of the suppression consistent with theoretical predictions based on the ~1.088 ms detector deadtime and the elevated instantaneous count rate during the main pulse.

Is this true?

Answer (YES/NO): YES